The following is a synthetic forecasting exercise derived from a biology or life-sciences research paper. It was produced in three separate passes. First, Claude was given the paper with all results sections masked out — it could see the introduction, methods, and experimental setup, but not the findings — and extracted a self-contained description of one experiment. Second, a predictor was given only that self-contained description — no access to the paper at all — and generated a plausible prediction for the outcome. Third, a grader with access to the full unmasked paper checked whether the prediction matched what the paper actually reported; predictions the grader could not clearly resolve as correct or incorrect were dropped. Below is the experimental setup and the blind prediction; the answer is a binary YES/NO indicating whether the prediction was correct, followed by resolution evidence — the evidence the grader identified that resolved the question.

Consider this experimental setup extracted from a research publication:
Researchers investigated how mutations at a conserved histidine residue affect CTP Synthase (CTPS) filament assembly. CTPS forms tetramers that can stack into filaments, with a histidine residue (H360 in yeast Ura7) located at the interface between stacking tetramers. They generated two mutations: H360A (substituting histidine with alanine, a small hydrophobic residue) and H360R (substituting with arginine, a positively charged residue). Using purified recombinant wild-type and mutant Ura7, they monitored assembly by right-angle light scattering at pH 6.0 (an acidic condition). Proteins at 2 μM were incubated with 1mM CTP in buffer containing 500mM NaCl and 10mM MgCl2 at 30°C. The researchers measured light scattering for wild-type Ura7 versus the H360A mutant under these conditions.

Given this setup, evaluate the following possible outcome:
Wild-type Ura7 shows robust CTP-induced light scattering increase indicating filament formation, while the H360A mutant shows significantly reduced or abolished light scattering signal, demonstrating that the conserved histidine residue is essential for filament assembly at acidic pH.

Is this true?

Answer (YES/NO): YES